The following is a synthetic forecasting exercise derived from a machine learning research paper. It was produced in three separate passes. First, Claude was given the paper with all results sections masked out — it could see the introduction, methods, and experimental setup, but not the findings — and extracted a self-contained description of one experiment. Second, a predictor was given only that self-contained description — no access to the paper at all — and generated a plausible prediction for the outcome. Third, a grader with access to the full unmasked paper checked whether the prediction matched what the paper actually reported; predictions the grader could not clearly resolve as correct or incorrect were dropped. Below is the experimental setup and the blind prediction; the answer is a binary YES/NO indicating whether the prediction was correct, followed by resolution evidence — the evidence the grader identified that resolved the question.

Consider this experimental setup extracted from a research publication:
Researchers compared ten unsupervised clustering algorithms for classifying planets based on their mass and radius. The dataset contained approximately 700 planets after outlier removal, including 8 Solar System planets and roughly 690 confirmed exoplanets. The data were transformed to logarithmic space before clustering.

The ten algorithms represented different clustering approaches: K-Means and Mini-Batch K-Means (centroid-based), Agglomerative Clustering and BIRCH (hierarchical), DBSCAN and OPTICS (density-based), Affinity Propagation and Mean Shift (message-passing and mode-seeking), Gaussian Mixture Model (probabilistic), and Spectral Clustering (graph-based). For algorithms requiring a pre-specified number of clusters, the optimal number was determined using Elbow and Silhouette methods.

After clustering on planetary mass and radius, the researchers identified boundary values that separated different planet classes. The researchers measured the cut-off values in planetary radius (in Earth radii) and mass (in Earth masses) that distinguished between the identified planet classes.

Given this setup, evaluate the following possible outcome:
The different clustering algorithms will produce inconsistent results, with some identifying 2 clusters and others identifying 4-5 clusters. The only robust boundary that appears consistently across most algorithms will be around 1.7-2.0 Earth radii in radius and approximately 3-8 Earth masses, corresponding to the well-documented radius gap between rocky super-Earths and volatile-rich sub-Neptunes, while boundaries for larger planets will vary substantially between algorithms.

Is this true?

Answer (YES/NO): NO